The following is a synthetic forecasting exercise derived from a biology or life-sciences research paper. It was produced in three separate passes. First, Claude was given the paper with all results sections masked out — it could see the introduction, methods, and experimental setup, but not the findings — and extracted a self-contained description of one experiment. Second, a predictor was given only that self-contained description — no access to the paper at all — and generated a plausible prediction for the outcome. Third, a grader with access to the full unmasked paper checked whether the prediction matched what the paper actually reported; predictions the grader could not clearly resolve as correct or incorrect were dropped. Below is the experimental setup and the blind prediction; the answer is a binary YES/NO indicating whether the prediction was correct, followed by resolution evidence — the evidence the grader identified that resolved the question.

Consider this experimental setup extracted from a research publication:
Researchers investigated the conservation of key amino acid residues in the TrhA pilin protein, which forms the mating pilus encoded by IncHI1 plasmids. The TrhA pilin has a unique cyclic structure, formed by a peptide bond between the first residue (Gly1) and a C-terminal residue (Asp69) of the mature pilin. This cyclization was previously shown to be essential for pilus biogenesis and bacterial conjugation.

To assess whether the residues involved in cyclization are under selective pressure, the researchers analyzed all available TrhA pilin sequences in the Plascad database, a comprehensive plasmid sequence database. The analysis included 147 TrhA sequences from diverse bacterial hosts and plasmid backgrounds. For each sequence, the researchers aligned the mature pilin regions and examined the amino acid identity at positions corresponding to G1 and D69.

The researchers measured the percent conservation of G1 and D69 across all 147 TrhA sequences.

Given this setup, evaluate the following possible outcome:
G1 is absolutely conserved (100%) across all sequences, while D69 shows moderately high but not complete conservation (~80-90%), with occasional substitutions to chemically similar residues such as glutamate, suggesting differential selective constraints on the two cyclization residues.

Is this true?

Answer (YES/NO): NO